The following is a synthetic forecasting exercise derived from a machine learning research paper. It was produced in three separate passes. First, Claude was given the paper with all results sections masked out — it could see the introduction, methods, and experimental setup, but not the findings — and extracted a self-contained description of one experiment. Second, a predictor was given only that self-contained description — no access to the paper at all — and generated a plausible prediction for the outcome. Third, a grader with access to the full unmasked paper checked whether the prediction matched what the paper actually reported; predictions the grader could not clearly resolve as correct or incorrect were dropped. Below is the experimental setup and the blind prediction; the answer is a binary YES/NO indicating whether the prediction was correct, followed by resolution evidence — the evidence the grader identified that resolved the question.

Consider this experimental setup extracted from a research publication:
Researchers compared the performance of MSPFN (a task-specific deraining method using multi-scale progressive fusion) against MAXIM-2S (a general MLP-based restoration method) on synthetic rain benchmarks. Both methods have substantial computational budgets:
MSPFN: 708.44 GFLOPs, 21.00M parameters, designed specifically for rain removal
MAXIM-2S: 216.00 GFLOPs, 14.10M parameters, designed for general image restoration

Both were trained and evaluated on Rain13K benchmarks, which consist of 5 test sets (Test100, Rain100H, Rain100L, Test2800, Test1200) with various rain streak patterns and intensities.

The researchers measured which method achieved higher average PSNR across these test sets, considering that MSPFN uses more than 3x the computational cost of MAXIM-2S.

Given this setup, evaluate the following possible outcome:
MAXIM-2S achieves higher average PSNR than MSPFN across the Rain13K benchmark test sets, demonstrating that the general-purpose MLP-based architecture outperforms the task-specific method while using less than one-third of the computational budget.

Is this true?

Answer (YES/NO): YES